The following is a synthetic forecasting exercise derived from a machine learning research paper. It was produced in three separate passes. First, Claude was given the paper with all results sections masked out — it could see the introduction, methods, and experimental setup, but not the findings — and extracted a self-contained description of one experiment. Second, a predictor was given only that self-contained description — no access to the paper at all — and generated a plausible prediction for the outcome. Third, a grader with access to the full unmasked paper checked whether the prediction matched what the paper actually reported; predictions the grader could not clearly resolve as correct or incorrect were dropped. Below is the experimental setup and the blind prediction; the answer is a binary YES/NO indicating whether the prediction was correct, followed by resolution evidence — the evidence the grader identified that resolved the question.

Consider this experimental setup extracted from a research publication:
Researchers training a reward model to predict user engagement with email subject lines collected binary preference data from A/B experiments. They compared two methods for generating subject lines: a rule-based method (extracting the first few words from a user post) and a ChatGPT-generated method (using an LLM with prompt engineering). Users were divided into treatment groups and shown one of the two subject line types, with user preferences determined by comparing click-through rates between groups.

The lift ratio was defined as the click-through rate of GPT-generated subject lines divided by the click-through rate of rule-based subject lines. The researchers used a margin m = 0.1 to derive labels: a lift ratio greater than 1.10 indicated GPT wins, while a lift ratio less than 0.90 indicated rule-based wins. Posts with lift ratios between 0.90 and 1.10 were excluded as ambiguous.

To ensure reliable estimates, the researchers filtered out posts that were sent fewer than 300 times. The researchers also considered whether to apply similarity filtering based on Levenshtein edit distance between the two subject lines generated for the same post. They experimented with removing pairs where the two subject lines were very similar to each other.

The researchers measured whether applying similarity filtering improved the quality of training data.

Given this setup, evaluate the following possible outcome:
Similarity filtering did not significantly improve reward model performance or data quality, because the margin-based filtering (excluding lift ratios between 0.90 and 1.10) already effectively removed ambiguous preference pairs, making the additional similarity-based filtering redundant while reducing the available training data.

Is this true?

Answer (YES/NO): NO